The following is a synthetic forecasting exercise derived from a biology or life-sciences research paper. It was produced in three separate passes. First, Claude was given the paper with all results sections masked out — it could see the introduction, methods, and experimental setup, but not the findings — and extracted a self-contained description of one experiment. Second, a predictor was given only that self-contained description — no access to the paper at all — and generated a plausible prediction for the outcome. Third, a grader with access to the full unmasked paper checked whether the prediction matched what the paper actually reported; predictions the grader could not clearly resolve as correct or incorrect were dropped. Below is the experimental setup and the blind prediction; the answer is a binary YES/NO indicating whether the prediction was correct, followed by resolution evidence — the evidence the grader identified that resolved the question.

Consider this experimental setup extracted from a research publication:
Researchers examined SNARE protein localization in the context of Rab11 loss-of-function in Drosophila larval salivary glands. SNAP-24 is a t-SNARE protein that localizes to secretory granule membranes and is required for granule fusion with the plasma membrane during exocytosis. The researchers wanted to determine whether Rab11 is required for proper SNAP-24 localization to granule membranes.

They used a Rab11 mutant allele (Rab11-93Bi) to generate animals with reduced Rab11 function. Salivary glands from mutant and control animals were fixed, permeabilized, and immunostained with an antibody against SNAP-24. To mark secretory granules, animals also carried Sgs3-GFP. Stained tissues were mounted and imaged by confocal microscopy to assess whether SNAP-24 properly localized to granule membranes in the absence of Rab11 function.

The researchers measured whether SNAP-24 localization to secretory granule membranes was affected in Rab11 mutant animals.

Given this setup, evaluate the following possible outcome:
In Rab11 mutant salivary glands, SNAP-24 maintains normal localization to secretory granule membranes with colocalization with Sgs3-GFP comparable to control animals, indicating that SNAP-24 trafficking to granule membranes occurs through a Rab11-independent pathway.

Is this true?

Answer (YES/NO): YES